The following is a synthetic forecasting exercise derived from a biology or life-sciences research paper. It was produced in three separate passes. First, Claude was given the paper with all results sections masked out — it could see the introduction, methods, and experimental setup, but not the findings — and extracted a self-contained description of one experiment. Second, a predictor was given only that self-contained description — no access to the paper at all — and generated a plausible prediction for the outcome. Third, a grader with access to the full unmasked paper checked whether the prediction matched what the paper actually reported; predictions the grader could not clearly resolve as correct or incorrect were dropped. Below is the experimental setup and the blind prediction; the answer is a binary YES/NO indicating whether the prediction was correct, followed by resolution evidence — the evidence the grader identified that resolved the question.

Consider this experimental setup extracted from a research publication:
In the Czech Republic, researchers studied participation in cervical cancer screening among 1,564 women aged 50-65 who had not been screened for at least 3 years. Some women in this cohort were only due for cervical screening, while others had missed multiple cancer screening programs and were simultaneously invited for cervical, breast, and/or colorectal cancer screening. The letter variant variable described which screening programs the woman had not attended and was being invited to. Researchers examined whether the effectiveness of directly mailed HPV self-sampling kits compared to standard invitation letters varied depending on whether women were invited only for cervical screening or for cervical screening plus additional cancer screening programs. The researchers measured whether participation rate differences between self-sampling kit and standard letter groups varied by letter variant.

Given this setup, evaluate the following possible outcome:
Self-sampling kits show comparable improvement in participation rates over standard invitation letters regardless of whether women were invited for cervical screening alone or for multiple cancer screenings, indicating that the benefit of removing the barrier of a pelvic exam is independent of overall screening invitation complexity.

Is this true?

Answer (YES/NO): NO